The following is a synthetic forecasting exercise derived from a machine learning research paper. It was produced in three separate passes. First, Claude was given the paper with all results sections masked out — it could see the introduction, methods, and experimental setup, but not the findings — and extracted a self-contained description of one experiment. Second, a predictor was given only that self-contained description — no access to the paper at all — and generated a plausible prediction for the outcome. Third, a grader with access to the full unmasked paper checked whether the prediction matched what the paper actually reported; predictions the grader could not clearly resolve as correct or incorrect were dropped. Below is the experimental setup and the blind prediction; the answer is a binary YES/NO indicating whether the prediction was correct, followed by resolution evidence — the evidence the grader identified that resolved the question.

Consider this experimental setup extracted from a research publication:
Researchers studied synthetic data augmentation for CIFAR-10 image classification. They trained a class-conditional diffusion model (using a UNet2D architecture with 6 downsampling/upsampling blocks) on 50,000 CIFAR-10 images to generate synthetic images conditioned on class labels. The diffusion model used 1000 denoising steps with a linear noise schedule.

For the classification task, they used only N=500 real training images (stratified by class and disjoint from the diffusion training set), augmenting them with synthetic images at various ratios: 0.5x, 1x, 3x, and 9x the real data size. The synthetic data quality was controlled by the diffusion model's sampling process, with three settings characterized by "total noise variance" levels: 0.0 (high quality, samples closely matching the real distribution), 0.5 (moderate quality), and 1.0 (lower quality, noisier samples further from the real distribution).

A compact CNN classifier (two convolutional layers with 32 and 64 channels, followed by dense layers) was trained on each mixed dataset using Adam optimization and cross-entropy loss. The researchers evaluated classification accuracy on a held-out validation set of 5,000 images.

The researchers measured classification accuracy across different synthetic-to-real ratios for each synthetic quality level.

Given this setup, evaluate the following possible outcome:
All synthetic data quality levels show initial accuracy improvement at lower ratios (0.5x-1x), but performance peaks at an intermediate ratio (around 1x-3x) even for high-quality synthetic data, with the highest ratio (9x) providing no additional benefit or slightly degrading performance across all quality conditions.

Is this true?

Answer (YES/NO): NO